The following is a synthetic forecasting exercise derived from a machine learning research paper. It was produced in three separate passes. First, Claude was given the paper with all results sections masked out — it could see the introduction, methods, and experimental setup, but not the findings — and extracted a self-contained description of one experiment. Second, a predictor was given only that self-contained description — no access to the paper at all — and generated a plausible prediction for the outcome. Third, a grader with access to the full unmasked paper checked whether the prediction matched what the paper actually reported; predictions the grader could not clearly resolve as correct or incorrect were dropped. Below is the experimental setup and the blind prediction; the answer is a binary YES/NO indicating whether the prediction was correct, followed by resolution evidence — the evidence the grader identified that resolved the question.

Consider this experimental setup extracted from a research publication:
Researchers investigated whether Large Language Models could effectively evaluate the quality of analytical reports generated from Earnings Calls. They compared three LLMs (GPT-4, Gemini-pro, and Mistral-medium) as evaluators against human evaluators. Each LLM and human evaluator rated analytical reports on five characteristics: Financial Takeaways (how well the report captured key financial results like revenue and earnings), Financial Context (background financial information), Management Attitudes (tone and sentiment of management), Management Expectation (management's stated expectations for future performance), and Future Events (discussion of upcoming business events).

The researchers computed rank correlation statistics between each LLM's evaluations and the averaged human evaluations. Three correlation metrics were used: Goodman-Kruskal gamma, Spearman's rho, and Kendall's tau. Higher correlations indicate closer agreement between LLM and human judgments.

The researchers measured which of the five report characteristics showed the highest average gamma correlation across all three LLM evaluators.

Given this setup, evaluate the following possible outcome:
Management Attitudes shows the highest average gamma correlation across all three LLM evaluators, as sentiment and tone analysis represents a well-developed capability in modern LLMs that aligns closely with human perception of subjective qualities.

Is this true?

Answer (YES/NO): NO